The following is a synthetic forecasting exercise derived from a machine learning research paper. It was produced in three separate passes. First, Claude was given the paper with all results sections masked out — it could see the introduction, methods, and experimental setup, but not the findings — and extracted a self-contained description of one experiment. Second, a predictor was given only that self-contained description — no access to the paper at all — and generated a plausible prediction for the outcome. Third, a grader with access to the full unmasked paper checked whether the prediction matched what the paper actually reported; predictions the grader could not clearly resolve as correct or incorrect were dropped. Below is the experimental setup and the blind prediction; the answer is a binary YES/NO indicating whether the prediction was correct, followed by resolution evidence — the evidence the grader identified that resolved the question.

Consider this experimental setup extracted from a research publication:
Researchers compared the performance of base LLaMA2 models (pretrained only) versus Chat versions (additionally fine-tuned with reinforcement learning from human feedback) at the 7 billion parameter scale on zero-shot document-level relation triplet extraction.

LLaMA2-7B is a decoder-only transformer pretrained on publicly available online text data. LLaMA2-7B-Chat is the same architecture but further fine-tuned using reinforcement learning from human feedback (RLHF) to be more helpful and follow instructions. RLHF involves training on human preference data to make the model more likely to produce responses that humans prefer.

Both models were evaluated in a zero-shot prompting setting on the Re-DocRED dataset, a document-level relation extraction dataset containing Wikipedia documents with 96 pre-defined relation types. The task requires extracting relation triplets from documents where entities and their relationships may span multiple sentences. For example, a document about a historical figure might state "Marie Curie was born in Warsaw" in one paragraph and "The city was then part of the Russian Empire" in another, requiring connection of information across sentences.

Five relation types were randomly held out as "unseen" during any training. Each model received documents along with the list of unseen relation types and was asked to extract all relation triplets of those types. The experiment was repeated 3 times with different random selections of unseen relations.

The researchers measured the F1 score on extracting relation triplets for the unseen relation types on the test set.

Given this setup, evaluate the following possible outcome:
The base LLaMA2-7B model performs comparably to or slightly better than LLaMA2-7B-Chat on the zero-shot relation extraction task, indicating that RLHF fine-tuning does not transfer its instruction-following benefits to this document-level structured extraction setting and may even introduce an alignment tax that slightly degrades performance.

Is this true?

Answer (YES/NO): NO